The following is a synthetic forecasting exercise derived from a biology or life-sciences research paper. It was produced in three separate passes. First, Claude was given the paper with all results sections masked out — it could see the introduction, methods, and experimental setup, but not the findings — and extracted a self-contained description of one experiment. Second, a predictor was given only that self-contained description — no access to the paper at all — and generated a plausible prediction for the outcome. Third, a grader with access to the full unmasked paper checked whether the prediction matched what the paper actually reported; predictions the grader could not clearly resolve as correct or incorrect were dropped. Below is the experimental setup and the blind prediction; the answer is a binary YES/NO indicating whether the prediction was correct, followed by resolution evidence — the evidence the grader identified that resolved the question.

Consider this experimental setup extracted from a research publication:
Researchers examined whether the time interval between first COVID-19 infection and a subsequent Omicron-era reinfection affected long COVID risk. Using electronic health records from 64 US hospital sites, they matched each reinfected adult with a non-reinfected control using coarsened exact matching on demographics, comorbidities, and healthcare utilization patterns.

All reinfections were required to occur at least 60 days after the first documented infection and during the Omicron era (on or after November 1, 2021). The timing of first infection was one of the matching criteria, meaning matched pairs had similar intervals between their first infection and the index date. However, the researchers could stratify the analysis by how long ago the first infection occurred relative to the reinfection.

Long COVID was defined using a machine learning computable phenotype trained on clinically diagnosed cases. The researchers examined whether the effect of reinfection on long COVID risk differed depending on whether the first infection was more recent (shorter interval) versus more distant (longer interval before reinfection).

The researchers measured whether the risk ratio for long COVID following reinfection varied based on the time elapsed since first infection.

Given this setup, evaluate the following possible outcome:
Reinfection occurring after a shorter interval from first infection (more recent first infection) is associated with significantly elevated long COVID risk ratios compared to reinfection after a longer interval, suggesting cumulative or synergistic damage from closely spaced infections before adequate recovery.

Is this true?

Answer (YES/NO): NO